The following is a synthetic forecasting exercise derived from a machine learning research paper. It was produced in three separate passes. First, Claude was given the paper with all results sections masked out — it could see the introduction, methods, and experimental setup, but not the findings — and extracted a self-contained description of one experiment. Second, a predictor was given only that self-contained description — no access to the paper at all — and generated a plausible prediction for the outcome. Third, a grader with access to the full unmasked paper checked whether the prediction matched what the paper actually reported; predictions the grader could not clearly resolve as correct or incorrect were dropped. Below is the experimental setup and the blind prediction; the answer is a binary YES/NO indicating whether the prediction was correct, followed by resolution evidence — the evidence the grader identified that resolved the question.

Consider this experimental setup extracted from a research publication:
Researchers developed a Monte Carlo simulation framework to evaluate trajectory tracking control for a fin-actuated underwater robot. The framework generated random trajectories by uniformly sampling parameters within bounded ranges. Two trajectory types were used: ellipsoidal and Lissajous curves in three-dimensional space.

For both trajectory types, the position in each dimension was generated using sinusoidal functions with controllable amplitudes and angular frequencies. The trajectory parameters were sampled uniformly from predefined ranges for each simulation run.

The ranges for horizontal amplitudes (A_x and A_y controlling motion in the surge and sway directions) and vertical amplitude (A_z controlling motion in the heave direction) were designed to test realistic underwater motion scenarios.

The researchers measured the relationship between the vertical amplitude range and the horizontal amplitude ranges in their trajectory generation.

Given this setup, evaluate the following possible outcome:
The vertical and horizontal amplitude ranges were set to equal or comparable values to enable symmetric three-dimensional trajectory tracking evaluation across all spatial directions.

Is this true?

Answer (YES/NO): NO